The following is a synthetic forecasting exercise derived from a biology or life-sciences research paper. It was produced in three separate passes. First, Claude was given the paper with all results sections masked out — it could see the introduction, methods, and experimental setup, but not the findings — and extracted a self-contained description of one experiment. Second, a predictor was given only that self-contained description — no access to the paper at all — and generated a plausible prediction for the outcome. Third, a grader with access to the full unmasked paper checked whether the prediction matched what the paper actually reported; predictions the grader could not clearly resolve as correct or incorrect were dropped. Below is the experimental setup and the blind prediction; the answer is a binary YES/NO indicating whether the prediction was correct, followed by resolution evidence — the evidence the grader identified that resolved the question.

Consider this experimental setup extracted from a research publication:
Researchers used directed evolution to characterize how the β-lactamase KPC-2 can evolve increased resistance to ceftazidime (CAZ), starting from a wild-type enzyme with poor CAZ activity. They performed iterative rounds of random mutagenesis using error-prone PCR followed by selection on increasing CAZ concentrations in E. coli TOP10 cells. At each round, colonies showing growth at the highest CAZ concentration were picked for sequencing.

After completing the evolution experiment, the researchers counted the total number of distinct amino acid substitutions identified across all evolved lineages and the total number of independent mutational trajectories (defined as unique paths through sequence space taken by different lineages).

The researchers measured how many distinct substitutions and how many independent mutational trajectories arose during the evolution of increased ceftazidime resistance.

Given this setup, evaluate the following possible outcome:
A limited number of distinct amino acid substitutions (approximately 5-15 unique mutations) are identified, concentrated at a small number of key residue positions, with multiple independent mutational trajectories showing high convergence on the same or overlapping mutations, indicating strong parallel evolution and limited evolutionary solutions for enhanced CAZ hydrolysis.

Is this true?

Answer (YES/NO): NO